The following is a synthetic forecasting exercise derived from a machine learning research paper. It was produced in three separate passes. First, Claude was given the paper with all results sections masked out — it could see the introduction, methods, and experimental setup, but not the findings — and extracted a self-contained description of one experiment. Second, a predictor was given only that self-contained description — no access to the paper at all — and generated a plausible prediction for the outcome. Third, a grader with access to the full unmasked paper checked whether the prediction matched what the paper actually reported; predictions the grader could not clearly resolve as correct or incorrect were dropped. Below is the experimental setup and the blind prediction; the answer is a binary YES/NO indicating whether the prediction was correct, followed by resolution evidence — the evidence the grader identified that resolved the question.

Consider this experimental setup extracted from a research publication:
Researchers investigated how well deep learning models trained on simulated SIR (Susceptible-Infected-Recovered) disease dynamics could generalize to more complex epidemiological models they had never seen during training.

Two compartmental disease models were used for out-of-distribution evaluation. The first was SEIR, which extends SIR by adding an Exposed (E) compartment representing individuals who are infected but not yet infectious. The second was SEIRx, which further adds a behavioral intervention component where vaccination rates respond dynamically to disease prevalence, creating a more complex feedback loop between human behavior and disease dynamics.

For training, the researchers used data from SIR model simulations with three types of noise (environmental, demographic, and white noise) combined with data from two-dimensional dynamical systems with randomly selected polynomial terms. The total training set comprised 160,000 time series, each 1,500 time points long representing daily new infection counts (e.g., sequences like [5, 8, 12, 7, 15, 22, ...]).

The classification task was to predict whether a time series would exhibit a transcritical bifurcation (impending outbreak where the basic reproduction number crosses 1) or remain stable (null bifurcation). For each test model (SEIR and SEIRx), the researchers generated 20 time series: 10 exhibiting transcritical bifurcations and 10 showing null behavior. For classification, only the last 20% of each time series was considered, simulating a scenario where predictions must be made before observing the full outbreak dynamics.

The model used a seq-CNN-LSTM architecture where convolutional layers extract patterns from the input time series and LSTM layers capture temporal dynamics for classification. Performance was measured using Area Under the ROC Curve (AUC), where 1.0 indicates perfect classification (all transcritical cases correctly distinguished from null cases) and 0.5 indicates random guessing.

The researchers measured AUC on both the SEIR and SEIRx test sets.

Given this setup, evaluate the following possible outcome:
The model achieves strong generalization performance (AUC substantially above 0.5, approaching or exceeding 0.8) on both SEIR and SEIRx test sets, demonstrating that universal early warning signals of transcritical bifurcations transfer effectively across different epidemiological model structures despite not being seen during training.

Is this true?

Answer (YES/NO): NO